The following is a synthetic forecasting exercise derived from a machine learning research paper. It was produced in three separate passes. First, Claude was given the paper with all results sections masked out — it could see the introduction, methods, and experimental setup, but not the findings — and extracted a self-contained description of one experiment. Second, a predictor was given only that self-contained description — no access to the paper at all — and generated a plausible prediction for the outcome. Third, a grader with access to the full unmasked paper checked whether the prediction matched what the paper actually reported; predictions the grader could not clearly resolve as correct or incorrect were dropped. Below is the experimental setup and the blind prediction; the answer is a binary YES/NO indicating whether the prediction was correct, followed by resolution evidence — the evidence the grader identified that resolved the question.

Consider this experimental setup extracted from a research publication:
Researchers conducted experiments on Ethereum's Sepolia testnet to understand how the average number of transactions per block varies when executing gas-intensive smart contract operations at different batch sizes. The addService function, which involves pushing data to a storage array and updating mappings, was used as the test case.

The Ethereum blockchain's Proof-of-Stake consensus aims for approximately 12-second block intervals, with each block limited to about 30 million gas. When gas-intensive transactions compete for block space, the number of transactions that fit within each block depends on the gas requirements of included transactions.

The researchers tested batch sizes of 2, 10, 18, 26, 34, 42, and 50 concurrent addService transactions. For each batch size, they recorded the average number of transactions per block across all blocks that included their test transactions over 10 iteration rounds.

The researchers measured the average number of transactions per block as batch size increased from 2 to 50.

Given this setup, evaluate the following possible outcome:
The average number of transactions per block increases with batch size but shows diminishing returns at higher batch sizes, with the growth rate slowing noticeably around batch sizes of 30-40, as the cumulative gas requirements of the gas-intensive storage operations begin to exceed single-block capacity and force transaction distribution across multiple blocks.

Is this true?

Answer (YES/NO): NO